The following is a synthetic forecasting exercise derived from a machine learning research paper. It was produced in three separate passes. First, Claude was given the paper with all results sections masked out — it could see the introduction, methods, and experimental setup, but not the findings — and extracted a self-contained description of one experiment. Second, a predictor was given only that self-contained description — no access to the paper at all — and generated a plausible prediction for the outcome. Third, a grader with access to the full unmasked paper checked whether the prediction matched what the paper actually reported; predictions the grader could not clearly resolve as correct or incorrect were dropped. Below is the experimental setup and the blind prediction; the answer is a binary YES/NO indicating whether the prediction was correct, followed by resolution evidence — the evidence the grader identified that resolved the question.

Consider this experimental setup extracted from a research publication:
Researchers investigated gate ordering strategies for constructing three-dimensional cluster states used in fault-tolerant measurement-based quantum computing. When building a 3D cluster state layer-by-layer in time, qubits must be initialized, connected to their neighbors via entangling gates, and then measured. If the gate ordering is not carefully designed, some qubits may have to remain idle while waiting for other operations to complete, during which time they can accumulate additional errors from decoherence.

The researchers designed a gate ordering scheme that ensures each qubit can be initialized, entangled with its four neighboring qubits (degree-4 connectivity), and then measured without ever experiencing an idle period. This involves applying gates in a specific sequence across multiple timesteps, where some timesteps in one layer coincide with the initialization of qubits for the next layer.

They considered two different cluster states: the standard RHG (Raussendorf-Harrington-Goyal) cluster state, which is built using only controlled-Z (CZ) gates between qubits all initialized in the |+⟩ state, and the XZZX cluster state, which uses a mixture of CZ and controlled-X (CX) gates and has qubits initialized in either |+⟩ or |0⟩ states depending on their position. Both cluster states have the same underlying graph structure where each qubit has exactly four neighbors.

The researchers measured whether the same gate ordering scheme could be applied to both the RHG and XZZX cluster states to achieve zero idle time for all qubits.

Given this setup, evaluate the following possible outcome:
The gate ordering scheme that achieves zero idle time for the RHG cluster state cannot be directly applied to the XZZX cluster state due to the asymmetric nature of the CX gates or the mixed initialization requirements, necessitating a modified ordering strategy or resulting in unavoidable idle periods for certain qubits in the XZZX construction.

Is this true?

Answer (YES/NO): NO